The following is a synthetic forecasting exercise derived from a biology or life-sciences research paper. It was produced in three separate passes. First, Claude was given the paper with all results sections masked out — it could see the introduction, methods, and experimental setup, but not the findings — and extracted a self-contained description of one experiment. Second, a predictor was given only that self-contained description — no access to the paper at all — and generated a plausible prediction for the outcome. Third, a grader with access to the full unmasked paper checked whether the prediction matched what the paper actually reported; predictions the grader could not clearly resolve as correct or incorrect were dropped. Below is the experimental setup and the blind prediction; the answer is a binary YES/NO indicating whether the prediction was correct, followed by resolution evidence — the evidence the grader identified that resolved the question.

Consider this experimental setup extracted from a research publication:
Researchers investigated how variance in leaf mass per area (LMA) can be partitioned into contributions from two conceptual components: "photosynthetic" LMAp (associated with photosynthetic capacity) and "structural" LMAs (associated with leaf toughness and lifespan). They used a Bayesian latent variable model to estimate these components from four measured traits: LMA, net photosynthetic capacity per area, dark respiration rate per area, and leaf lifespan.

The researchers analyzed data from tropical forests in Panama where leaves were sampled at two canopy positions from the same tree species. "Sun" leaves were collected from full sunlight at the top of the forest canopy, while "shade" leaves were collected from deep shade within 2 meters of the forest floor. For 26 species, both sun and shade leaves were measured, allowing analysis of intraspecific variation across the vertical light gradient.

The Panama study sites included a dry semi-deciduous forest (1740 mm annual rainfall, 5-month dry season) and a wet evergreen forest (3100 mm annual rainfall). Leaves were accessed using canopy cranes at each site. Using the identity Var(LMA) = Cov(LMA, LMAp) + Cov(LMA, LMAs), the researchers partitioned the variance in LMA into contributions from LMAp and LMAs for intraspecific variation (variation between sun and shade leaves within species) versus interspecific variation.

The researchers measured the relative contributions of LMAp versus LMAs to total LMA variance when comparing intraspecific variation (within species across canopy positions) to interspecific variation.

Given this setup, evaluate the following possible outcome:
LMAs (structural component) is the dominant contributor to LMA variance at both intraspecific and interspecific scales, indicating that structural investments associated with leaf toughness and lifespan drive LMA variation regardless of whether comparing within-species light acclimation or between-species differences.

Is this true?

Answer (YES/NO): NO